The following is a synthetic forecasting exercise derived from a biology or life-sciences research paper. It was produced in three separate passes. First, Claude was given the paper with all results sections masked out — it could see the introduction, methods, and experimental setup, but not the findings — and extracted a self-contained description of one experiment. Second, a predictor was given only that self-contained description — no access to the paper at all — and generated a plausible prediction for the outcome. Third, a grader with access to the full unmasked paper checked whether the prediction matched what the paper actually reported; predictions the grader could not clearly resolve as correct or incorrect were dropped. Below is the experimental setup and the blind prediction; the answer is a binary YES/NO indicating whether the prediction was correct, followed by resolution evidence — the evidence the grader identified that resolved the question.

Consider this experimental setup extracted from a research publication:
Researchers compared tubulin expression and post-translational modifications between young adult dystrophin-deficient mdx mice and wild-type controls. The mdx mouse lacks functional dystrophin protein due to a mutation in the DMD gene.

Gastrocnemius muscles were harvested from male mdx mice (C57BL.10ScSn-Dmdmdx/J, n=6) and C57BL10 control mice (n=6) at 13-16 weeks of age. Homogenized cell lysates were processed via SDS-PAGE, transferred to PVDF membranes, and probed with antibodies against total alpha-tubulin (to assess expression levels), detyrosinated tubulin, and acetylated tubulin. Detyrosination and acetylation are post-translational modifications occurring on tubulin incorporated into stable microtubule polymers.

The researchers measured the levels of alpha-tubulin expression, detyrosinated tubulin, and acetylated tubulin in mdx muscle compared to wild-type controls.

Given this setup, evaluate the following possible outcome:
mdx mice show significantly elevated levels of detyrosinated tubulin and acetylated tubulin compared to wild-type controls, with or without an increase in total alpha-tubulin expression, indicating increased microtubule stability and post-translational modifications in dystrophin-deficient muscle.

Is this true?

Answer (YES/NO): YES